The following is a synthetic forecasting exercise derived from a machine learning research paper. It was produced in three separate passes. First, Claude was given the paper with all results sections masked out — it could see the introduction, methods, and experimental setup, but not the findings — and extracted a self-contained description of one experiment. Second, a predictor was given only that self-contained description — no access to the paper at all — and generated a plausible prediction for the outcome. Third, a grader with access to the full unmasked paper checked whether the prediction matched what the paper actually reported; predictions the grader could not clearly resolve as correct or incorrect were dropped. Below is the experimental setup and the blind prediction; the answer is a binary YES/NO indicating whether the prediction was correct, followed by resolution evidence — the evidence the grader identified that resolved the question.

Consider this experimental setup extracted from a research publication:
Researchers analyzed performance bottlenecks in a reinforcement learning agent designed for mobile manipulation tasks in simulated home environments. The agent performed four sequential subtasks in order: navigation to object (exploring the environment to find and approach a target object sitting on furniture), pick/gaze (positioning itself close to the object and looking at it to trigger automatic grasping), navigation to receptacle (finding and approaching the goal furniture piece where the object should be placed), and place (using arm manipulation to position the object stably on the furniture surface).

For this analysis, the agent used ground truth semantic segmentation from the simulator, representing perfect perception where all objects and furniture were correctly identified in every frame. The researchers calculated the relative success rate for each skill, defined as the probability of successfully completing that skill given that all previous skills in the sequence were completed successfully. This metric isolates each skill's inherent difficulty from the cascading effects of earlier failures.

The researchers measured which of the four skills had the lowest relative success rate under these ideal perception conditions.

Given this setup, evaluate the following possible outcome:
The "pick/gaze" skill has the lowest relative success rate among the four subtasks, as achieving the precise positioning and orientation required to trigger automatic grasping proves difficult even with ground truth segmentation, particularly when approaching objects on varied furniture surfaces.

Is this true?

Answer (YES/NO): NO